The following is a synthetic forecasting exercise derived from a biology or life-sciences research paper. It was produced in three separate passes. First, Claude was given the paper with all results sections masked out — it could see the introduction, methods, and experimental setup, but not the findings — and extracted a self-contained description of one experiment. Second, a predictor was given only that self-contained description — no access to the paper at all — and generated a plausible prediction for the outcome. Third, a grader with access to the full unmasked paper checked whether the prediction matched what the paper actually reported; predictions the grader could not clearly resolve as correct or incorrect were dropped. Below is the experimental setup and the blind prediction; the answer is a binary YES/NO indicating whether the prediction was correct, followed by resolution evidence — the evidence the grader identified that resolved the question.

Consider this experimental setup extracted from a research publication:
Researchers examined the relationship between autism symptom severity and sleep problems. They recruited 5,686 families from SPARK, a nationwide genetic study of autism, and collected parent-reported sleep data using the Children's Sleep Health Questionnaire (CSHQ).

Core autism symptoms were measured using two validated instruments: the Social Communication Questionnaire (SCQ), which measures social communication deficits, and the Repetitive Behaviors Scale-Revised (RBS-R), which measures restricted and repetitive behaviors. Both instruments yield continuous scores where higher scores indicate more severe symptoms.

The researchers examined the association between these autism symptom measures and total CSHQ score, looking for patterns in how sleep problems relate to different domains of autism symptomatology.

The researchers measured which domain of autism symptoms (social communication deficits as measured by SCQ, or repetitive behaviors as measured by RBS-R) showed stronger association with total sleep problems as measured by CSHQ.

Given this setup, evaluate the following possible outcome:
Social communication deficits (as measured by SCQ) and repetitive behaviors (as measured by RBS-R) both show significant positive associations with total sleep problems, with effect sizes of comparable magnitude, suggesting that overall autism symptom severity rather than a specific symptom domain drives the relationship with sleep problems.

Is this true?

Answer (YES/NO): NO